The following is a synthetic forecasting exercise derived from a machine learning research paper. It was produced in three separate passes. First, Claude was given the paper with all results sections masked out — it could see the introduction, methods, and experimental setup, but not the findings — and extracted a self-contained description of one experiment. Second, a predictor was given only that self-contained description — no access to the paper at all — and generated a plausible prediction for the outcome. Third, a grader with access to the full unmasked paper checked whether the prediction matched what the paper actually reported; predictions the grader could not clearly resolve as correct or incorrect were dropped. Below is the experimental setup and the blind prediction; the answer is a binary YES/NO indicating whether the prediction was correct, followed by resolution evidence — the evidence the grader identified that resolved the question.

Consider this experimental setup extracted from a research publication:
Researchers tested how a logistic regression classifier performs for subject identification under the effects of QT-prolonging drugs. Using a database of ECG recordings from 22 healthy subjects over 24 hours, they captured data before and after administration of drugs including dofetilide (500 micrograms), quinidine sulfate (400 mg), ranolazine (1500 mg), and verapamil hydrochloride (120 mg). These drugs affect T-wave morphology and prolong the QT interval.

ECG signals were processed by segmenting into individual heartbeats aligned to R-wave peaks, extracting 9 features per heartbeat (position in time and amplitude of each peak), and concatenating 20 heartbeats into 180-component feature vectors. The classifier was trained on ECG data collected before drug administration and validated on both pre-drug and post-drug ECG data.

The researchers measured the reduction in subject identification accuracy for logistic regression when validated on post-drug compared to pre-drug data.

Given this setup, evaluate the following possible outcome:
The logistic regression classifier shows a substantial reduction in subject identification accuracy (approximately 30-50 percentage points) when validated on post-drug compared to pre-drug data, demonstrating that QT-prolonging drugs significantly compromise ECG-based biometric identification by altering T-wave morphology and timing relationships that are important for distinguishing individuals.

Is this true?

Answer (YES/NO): NO